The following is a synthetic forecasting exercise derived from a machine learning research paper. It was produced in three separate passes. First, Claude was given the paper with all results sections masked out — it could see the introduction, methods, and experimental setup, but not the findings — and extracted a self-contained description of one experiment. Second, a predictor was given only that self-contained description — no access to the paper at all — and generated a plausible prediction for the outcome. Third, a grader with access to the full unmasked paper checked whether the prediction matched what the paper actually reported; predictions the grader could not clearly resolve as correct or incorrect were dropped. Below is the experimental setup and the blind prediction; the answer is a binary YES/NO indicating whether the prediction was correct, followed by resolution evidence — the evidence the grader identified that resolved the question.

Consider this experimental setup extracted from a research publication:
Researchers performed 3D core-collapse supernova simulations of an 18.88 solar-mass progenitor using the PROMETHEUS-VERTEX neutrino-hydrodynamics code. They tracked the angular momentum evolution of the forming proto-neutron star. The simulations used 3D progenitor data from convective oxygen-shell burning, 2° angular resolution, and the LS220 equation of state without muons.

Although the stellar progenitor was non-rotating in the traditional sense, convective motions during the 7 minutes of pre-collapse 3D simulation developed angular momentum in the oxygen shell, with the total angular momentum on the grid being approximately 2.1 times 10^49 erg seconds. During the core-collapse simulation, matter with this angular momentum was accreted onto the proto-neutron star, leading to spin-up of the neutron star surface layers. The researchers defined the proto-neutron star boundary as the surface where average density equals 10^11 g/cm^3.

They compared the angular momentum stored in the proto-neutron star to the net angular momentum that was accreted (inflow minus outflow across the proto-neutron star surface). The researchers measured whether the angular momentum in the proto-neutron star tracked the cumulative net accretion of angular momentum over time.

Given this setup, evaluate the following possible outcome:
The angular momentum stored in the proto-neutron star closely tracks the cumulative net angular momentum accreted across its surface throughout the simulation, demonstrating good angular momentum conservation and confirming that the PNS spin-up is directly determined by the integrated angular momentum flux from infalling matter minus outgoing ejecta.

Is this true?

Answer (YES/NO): NO